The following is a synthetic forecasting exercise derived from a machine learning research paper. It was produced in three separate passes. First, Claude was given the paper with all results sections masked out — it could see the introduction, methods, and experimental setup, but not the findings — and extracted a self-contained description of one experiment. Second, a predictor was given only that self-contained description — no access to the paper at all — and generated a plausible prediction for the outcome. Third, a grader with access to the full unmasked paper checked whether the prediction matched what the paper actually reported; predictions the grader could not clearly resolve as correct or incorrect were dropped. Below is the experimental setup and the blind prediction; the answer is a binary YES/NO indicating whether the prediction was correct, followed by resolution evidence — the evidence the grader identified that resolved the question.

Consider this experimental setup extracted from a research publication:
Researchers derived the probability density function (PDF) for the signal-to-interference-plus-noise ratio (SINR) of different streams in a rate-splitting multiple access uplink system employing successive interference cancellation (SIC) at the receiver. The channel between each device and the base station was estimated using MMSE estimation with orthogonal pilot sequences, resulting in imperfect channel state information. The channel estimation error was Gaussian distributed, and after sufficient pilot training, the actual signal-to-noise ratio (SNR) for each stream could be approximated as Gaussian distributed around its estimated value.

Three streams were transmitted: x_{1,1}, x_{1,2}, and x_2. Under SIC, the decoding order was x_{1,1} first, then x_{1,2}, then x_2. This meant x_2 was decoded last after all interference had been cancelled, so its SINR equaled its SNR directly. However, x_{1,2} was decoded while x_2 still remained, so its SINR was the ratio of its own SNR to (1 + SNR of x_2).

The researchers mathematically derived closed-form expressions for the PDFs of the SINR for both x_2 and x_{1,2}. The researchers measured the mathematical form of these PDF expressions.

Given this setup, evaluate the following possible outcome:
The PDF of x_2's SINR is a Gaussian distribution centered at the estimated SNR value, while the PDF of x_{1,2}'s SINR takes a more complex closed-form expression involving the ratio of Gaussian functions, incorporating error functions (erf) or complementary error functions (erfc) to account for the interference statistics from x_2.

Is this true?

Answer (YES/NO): NO